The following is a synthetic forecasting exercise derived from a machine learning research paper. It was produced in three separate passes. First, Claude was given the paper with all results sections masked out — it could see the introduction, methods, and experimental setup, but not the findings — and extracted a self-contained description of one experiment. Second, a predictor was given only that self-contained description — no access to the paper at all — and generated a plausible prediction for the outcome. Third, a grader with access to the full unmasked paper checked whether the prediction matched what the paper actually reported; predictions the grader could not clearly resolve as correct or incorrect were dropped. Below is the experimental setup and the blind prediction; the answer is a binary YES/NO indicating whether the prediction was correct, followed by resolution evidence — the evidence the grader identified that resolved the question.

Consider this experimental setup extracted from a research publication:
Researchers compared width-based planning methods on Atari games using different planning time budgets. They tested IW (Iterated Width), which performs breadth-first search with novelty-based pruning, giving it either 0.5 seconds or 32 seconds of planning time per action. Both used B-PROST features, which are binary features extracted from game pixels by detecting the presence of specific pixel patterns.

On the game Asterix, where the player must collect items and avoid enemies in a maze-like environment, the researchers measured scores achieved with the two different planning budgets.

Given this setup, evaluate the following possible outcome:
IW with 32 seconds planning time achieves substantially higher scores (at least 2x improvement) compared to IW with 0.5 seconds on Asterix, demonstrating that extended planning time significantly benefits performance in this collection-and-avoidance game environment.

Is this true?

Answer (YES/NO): YES